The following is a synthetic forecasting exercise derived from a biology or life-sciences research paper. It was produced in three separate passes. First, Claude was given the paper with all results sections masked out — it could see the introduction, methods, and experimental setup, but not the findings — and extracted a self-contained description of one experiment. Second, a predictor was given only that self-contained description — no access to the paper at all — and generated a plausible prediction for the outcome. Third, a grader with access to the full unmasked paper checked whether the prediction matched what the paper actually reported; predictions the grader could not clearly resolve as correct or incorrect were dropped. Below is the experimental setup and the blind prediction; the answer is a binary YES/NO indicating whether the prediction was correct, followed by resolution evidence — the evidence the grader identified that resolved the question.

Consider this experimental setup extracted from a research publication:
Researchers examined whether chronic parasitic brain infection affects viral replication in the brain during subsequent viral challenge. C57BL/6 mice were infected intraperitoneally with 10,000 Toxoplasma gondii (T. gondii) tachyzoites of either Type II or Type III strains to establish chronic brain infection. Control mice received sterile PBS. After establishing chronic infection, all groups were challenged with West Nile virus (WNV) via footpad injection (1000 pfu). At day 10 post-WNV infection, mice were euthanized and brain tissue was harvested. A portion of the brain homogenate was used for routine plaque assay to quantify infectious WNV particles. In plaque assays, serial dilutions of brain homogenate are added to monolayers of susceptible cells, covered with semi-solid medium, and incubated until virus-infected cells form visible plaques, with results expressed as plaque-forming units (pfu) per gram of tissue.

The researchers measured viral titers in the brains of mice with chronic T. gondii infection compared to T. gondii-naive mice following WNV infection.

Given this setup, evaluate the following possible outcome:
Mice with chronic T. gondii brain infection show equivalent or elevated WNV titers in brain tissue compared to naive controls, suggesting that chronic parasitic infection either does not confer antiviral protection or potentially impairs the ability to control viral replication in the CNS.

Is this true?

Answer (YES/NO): YES